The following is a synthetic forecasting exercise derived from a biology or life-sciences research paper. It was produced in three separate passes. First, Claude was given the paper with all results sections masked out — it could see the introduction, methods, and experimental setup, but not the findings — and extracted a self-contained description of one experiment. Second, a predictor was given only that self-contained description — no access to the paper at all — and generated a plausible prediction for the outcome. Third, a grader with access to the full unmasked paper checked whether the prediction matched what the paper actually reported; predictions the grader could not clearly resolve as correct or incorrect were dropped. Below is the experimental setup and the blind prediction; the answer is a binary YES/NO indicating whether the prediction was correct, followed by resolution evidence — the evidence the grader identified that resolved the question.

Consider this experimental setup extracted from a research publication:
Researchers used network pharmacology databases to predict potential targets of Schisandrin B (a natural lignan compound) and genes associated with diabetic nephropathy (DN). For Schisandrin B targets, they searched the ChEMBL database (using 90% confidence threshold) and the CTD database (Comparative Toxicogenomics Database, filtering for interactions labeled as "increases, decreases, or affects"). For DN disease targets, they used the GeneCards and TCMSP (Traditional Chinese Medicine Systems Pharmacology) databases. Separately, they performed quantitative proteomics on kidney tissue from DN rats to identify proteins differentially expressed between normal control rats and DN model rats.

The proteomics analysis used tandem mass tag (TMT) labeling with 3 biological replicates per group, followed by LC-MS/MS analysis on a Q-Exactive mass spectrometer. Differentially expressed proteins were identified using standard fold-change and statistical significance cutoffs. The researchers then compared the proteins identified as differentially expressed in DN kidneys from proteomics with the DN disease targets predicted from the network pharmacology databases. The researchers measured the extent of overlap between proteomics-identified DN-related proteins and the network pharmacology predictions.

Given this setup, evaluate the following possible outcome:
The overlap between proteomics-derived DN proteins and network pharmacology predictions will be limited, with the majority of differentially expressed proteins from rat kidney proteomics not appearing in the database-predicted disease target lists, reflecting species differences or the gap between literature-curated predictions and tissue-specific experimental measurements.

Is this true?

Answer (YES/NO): NO